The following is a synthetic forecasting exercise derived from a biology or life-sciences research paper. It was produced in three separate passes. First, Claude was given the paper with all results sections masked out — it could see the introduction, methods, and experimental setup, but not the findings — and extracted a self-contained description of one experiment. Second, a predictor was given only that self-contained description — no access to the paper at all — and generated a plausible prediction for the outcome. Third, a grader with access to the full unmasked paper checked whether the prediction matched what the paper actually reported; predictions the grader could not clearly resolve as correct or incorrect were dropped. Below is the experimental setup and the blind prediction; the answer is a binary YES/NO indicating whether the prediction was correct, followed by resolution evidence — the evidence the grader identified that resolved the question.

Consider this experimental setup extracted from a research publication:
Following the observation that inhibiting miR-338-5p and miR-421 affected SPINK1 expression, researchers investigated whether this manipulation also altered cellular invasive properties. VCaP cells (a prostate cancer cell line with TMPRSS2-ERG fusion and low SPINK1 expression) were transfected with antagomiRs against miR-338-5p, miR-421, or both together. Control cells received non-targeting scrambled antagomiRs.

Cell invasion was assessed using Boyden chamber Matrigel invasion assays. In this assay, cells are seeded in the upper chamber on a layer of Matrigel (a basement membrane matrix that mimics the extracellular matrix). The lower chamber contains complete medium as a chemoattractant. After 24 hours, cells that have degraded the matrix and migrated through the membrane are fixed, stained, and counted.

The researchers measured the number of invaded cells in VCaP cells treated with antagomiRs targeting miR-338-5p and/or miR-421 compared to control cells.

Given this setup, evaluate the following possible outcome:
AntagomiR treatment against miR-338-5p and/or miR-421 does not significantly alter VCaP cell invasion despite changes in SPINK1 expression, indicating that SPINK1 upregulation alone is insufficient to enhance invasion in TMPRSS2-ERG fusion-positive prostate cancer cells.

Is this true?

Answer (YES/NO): NO